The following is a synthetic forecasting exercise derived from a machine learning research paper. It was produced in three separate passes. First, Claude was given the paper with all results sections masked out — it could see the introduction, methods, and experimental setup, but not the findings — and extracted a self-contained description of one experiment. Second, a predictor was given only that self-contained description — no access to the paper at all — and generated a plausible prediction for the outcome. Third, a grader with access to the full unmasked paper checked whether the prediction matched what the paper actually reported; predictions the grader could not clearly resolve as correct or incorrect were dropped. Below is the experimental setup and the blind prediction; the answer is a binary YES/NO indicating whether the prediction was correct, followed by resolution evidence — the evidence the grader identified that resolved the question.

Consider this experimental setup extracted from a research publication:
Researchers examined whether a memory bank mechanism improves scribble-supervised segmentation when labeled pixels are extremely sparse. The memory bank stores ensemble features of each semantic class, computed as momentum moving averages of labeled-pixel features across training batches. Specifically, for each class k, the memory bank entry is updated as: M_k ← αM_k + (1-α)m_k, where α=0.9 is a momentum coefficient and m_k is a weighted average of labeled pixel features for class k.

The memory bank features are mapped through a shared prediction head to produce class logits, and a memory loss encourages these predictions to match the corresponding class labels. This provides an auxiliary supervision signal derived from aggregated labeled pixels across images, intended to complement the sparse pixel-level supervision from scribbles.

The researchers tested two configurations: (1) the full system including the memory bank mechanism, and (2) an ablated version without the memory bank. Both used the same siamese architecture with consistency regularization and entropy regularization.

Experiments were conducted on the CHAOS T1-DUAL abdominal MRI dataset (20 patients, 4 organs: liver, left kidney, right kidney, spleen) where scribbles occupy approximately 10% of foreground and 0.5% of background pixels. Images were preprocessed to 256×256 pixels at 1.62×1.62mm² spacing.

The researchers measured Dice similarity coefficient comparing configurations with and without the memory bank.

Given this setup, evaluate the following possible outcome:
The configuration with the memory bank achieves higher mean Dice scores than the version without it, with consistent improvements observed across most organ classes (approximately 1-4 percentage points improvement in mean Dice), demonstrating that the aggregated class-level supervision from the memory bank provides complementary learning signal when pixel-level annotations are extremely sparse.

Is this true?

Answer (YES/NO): YES